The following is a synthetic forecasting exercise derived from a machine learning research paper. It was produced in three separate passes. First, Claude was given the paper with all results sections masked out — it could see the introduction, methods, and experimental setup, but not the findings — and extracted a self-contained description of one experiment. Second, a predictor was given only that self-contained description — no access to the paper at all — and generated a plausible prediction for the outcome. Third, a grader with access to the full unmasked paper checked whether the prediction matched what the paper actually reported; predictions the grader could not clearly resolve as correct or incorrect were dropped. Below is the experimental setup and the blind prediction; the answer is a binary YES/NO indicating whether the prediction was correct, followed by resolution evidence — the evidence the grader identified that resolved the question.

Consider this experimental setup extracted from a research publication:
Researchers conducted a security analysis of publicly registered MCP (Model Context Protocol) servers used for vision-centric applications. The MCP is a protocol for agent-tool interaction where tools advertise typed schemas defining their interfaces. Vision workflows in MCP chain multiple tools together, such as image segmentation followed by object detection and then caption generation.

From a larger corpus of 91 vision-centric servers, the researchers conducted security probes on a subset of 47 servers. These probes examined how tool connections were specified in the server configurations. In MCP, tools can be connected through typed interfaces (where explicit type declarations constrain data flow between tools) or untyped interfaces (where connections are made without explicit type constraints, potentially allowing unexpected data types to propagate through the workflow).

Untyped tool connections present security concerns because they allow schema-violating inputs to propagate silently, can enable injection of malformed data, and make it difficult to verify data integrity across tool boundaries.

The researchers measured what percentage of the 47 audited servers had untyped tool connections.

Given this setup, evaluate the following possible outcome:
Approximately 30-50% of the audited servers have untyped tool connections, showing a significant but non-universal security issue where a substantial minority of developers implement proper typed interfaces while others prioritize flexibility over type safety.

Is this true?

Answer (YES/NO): NO